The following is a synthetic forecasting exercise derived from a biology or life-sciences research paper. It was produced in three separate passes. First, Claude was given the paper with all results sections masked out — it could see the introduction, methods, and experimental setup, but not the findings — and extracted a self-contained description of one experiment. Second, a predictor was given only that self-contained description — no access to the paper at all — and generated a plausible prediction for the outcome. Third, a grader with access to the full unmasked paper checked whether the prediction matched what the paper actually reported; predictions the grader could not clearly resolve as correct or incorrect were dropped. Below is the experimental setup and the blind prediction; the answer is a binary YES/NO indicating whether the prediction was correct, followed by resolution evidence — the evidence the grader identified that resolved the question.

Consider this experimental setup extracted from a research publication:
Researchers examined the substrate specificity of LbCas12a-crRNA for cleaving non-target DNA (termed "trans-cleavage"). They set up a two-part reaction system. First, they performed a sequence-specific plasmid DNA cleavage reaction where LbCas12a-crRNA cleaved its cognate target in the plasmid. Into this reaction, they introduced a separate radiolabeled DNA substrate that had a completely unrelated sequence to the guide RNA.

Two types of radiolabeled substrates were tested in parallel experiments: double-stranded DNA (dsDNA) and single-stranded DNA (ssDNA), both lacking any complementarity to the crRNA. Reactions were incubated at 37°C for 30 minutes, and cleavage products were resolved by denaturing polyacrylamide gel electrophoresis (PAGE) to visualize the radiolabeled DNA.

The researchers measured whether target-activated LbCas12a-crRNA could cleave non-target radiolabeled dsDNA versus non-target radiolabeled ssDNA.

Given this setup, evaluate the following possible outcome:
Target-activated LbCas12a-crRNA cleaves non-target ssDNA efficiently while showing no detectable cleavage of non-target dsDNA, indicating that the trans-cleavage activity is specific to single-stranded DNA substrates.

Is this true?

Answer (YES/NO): YES